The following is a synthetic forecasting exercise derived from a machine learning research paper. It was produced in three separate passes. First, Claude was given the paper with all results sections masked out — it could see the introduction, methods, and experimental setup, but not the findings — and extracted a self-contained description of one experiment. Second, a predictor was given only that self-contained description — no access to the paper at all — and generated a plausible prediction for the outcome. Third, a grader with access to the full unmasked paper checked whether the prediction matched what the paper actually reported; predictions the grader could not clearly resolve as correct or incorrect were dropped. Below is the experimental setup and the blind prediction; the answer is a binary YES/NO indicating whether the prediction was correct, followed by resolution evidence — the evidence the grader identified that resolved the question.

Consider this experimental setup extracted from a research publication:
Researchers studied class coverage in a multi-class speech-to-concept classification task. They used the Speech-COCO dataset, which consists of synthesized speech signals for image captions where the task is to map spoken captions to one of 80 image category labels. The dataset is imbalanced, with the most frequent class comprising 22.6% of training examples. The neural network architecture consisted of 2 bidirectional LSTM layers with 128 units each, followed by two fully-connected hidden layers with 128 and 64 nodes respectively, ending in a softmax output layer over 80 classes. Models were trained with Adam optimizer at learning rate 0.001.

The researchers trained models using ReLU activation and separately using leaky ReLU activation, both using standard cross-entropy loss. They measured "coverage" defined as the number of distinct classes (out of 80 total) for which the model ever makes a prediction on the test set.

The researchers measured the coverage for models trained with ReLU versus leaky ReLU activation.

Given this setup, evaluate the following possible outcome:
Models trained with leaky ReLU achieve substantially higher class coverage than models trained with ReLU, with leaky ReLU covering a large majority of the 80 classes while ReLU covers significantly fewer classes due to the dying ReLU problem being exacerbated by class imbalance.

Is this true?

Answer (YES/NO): YES